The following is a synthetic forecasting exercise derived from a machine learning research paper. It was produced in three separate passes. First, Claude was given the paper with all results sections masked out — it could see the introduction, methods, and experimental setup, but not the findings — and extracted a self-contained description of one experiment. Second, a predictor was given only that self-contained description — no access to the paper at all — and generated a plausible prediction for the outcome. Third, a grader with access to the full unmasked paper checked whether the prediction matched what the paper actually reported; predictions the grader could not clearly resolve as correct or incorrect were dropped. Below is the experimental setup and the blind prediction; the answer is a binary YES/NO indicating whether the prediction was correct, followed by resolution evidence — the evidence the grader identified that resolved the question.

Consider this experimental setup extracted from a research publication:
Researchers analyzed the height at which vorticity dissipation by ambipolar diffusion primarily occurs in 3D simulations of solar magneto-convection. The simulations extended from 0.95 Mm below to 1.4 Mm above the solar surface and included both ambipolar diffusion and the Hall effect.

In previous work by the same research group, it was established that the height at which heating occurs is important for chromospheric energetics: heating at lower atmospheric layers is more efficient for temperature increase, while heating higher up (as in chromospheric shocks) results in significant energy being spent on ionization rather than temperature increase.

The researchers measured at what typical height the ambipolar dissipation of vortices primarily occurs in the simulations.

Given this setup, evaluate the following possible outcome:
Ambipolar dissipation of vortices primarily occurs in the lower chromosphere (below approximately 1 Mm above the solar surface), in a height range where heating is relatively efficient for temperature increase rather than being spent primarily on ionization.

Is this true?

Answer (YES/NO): YES